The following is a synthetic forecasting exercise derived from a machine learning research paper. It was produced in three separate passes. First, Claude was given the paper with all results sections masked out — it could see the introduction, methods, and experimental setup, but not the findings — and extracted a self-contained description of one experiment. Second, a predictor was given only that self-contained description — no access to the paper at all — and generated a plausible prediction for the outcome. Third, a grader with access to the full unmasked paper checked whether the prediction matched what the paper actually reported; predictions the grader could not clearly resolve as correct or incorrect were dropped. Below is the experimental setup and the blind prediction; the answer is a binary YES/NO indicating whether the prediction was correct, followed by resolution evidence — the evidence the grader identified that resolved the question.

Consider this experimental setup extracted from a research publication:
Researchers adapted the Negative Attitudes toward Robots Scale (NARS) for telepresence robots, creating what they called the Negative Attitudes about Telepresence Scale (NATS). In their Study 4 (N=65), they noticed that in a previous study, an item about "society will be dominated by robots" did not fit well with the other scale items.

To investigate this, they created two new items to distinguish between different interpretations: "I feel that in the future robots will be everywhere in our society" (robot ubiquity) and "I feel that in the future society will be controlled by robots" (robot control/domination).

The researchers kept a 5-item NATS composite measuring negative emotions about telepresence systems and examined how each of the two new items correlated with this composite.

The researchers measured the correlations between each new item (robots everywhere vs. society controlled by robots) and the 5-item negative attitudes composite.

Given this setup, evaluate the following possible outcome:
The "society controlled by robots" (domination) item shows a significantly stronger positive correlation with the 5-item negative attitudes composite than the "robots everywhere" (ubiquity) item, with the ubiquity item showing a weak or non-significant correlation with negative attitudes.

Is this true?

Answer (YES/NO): NO